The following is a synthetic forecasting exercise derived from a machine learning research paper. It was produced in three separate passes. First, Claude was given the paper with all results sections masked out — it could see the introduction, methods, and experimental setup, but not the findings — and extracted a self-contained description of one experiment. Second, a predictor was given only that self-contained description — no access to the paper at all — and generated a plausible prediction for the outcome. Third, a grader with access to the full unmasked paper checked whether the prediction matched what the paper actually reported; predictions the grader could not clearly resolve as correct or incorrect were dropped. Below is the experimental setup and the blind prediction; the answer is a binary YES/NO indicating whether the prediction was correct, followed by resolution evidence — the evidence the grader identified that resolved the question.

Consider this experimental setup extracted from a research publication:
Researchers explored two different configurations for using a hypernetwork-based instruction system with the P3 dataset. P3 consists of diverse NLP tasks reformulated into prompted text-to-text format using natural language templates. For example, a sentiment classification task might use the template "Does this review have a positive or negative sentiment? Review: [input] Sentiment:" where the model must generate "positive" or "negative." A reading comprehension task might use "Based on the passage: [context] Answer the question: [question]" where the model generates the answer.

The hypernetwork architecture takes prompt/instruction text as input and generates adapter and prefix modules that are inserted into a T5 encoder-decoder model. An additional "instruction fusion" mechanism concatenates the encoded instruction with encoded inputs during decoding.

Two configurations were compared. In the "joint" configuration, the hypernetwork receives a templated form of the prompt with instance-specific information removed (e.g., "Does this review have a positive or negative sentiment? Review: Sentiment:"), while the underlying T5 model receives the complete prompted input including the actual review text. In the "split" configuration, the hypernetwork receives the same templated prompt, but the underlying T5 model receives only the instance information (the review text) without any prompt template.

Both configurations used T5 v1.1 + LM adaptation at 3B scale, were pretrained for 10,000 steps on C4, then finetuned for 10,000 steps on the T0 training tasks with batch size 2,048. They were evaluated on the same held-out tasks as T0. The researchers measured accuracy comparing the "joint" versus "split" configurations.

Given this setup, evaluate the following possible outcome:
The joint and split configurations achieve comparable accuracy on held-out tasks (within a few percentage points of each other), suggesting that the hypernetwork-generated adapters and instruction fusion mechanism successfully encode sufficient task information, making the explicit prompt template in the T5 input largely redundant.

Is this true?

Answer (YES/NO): NO